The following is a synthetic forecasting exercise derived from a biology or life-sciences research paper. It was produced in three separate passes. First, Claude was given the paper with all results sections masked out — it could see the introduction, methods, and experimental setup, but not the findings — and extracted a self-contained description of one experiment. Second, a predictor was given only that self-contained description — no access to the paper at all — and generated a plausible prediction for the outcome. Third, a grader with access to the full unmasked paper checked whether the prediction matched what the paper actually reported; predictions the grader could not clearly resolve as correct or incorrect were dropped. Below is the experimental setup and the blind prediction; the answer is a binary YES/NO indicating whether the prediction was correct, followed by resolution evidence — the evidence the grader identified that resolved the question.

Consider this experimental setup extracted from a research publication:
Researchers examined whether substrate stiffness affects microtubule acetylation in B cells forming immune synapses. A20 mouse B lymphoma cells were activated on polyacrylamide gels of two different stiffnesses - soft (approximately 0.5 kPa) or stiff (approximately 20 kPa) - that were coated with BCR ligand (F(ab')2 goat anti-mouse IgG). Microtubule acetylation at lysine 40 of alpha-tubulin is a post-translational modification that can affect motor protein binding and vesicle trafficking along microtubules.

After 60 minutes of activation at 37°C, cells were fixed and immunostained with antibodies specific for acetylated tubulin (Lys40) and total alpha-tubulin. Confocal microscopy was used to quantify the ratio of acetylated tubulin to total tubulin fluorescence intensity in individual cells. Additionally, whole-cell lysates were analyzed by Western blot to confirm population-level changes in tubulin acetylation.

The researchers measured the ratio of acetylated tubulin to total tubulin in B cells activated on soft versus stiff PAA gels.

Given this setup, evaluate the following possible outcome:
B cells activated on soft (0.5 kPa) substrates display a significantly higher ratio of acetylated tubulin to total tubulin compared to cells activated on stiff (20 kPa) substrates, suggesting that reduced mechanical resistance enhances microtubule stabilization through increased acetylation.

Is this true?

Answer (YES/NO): NO